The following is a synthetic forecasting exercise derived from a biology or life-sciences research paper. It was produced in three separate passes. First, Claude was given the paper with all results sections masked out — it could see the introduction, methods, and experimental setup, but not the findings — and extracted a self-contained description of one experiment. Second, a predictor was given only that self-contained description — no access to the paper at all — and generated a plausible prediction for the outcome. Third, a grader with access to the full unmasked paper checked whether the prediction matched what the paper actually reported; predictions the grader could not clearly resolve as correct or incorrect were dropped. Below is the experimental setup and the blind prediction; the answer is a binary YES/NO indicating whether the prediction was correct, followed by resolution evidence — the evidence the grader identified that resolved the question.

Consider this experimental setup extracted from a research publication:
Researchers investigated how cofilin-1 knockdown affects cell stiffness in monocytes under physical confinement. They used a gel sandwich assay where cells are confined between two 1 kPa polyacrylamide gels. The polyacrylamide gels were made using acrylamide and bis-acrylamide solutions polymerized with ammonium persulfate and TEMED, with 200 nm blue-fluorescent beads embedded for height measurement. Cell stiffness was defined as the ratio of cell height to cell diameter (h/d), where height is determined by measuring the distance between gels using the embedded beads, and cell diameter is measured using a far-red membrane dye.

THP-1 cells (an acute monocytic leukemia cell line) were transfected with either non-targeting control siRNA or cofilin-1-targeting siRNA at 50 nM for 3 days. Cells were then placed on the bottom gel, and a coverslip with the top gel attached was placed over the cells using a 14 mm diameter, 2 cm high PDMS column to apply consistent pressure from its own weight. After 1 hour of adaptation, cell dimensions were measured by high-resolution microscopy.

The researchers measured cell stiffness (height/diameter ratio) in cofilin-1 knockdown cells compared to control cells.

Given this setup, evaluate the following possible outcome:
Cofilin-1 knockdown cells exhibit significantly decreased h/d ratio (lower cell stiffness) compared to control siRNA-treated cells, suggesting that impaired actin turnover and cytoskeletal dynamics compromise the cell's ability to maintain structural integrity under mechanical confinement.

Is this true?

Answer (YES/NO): YES